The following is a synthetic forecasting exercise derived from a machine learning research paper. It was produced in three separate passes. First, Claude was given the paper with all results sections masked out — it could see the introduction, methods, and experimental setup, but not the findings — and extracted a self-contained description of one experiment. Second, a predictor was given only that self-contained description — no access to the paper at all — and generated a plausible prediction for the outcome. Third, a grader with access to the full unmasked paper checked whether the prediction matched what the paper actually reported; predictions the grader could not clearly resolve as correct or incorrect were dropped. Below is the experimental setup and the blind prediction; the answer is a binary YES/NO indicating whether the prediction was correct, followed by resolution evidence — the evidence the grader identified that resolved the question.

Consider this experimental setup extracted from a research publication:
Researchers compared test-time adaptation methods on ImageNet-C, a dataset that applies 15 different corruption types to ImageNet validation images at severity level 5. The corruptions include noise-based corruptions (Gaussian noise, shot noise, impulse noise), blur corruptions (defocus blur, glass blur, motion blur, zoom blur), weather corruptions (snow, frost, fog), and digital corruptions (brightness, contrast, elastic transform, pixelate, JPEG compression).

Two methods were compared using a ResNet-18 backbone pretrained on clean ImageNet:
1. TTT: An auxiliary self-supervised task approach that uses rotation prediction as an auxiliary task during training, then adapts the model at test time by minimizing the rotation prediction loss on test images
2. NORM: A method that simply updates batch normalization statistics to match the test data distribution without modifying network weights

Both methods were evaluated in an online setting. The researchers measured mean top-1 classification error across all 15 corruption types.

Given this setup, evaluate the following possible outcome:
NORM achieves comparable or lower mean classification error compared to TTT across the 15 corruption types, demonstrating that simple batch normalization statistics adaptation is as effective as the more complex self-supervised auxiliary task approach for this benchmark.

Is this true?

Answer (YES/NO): YES